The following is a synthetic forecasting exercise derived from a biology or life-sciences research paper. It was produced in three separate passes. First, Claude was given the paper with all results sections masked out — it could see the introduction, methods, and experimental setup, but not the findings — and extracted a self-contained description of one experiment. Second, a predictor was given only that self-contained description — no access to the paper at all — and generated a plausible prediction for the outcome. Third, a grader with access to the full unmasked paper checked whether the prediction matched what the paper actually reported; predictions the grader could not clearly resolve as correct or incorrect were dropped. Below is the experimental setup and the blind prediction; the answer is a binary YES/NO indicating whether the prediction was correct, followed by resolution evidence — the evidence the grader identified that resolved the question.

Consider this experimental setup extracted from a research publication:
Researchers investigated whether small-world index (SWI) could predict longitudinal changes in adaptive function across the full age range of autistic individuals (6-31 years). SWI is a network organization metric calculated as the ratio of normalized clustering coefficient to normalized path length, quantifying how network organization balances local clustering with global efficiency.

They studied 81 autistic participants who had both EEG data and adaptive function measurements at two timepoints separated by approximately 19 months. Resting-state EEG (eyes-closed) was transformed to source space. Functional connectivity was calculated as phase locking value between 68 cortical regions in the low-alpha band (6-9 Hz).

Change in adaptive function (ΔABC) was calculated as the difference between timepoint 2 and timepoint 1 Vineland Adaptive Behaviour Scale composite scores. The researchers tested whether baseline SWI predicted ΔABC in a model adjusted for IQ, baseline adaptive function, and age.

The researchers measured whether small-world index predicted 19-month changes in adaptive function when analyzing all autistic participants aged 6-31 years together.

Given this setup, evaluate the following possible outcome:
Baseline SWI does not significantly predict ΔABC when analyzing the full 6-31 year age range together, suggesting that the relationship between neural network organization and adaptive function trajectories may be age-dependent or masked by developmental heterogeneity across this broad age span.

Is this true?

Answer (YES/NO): NO